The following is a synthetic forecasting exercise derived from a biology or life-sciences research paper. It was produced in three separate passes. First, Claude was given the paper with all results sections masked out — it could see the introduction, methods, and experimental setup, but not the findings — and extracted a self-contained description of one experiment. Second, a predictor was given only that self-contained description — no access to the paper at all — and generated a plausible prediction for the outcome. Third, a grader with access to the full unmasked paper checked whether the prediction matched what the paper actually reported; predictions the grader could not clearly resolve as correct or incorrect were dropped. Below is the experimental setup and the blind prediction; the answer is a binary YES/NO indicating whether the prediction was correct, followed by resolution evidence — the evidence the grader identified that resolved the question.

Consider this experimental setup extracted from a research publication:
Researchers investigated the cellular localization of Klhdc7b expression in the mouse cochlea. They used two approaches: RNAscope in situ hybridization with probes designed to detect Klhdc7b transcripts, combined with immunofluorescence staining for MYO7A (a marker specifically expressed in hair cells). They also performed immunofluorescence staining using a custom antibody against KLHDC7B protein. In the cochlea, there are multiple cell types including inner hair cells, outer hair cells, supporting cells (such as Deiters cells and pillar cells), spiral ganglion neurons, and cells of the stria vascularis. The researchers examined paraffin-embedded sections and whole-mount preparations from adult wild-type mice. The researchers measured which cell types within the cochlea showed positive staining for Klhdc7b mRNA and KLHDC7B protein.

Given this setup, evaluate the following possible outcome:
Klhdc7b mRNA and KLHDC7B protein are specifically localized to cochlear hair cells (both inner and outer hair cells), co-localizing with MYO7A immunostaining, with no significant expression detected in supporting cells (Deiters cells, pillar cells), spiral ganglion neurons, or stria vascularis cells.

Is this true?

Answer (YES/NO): YES